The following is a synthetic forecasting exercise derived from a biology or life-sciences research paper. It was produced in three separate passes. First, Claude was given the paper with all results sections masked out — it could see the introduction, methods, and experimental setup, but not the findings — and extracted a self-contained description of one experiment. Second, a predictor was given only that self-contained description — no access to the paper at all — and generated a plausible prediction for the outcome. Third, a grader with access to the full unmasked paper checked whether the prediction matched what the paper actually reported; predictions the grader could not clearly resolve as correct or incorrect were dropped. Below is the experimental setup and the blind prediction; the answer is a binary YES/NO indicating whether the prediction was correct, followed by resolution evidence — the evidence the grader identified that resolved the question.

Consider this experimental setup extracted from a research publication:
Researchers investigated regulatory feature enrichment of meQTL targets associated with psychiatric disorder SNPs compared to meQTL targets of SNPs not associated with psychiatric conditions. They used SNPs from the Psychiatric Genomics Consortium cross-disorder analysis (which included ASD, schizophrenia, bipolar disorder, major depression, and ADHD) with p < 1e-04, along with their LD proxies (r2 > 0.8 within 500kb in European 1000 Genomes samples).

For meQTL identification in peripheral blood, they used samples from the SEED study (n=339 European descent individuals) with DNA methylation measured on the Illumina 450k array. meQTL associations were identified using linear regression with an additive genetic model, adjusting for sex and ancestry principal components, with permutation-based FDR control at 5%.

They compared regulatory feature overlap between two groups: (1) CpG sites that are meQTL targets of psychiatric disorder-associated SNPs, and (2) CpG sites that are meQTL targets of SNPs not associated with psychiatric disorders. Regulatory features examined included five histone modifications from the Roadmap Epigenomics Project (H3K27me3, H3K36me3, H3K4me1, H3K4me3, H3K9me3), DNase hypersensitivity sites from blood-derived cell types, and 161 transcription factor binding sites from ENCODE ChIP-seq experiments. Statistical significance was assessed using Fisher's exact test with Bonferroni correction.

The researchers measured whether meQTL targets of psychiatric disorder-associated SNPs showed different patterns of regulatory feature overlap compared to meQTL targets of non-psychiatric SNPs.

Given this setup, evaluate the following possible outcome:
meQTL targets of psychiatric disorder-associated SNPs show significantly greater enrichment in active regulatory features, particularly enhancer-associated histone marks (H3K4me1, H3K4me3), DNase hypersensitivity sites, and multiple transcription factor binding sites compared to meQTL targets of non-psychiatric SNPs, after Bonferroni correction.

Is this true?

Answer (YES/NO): NO